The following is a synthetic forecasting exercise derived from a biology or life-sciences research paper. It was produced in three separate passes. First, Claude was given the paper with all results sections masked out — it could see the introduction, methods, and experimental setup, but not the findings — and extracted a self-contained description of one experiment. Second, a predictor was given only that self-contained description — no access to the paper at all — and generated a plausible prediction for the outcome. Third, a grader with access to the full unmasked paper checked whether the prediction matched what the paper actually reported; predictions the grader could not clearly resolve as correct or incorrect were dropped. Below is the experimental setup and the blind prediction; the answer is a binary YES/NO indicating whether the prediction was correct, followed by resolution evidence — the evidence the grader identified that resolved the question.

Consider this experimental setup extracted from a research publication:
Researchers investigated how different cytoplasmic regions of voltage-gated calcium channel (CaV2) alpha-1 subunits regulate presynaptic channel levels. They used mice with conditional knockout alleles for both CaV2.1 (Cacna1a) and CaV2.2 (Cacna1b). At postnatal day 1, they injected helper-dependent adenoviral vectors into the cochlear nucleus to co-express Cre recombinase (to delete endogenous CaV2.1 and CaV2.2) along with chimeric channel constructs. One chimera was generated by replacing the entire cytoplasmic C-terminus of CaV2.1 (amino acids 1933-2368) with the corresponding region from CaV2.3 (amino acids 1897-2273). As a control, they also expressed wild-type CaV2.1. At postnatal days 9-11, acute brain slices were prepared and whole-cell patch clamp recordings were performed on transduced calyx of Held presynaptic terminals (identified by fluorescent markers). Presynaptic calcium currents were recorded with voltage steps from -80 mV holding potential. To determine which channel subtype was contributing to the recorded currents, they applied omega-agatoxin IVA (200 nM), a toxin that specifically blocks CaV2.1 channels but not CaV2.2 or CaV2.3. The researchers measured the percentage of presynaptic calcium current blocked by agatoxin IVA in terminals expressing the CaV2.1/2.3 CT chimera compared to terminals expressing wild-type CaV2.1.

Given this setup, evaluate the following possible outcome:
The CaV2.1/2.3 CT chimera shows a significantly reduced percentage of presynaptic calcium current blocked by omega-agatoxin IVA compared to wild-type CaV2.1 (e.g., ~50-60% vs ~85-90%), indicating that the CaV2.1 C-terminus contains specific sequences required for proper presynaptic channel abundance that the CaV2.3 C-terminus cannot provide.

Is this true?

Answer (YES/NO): NO